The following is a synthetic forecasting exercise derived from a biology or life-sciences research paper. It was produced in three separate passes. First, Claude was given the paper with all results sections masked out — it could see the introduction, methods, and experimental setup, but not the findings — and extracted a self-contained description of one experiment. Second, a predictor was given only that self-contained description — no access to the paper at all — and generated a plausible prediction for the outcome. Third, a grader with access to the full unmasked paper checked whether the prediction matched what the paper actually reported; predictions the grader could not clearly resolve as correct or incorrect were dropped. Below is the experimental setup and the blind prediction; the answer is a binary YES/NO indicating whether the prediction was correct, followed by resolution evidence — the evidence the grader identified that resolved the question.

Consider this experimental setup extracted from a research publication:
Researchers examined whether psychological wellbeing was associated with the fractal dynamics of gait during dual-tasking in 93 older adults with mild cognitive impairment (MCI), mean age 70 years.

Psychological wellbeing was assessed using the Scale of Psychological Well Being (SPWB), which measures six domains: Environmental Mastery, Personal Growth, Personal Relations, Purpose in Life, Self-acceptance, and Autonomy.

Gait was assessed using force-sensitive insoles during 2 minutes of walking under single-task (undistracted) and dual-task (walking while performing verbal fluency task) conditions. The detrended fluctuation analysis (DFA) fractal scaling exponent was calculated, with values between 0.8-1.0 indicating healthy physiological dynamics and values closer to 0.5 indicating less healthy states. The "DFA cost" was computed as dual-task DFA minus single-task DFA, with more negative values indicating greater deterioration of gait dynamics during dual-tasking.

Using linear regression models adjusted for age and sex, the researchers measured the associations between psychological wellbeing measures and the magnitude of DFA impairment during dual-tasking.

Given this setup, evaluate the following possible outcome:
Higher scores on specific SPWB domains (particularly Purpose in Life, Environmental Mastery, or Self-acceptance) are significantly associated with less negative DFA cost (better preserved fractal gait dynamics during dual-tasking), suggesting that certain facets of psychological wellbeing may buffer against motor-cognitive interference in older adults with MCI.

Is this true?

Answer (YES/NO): NO